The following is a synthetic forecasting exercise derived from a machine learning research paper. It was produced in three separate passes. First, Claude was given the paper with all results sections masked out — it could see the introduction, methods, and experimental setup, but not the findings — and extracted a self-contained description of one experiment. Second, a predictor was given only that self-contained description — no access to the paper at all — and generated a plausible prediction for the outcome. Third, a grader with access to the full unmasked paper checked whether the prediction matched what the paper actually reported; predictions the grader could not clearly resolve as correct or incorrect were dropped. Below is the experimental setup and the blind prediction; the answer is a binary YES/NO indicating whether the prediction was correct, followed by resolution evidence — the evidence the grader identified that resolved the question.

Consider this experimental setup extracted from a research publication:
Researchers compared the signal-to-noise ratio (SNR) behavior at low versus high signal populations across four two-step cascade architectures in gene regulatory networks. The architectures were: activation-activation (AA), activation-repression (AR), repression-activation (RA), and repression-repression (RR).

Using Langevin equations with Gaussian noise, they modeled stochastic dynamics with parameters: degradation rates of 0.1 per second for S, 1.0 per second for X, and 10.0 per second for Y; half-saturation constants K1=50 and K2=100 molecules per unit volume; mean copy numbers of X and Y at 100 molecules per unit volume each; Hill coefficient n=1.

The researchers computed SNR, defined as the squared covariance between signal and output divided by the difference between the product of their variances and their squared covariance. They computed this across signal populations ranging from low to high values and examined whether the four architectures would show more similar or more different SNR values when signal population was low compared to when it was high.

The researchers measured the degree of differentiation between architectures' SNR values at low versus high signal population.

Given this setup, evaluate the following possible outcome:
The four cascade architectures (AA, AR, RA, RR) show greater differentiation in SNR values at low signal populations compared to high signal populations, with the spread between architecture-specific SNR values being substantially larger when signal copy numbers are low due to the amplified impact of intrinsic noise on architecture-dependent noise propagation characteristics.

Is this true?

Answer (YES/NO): YES